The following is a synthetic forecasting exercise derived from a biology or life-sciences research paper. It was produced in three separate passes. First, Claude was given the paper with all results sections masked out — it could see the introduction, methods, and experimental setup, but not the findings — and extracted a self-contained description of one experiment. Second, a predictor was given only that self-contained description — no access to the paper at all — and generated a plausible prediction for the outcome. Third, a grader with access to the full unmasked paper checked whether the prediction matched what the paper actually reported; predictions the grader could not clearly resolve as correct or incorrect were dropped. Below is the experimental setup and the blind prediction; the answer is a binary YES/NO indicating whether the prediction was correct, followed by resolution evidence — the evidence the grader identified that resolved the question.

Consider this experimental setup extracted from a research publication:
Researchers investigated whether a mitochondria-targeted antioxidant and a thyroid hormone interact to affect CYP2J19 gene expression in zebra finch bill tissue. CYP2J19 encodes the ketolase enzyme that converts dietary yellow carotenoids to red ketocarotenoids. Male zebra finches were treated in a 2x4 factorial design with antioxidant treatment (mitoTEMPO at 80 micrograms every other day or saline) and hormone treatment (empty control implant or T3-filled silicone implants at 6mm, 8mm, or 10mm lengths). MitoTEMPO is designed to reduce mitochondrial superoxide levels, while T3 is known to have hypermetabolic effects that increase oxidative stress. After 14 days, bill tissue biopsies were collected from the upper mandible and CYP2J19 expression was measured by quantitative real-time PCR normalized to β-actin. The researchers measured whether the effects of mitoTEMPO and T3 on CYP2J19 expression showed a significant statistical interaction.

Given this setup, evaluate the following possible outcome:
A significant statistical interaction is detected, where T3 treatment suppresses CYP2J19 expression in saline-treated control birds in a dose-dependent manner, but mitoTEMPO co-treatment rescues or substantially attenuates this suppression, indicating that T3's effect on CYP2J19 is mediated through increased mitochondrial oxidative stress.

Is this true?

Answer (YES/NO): NO